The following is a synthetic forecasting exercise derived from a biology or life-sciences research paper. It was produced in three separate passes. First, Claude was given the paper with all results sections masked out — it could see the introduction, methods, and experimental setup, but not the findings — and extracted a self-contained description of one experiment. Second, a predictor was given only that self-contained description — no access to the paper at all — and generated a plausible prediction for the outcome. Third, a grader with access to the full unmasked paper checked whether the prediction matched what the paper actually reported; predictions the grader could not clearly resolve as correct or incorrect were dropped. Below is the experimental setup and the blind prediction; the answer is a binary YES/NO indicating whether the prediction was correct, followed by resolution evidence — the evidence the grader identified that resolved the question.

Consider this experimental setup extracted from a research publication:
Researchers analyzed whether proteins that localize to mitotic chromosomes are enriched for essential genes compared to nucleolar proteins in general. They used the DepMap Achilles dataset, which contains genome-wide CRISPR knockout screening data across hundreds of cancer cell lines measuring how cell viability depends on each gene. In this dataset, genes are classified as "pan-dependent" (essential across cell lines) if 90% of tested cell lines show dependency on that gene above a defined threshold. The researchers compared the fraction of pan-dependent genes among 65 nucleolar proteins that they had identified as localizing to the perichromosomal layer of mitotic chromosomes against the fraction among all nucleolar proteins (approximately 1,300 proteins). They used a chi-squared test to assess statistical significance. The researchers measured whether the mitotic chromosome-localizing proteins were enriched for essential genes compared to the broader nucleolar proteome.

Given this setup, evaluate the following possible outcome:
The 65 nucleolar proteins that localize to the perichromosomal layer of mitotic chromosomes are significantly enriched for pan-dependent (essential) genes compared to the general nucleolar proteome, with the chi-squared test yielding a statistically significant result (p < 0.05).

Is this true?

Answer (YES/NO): YES